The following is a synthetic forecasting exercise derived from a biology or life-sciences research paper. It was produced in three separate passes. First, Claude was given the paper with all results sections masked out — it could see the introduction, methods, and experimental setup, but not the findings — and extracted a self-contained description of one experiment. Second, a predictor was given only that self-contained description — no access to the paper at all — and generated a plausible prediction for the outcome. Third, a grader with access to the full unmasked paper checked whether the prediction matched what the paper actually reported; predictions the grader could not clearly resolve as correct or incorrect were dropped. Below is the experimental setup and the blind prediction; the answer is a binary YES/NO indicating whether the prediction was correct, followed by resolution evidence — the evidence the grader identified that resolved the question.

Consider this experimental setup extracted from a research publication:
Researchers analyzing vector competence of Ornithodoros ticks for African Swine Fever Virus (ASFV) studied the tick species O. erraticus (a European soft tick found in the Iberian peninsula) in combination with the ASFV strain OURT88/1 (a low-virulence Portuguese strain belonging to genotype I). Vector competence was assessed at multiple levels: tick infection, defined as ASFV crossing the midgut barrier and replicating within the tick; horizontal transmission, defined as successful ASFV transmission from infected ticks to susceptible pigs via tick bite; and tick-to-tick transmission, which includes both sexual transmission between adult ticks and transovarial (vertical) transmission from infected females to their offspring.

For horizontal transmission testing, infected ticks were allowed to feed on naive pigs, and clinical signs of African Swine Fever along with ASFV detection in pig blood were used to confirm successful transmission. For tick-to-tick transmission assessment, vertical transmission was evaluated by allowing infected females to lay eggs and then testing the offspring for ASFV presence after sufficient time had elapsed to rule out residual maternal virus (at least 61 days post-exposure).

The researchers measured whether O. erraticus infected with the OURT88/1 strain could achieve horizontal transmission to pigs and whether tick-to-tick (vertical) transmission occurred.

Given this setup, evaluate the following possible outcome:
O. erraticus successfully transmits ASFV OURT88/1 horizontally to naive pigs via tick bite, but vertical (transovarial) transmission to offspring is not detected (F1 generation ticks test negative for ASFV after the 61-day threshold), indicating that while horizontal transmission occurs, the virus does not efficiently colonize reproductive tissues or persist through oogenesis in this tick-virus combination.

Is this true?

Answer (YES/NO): NO